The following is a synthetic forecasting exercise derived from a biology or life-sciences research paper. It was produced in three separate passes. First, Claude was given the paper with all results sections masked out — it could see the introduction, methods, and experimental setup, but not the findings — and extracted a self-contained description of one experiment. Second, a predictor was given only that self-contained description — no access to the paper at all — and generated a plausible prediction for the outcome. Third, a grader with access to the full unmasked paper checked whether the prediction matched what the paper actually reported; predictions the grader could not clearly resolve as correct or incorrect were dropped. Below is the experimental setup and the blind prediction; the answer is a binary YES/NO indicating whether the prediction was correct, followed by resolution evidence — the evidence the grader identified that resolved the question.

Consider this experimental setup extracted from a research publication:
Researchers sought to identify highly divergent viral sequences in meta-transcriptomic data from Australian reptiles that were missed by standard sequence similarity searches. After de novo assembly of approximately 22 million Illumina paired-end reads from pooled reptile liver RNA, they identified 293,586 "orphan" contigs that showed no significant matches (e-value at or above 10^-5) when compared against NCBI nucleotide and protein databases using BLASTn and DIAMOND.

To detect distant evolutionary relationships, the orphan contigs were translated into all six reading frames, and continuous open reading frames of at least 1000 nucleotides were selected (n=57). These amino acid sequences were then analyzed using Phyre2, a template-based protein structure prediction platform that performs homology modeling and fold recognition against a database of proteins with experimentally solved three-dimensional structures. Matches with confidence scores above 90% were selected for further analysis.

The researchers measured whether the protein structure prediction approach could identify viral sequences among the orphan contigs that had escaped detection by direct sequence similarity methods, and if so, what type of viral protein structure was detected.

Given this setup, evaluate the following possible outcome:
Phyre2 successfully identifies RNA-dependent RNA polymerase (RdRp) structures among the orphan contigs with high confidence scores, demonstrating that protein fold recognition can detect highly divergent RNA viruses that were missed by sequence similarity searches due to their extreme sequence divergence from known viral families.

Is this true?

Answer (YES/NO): YES